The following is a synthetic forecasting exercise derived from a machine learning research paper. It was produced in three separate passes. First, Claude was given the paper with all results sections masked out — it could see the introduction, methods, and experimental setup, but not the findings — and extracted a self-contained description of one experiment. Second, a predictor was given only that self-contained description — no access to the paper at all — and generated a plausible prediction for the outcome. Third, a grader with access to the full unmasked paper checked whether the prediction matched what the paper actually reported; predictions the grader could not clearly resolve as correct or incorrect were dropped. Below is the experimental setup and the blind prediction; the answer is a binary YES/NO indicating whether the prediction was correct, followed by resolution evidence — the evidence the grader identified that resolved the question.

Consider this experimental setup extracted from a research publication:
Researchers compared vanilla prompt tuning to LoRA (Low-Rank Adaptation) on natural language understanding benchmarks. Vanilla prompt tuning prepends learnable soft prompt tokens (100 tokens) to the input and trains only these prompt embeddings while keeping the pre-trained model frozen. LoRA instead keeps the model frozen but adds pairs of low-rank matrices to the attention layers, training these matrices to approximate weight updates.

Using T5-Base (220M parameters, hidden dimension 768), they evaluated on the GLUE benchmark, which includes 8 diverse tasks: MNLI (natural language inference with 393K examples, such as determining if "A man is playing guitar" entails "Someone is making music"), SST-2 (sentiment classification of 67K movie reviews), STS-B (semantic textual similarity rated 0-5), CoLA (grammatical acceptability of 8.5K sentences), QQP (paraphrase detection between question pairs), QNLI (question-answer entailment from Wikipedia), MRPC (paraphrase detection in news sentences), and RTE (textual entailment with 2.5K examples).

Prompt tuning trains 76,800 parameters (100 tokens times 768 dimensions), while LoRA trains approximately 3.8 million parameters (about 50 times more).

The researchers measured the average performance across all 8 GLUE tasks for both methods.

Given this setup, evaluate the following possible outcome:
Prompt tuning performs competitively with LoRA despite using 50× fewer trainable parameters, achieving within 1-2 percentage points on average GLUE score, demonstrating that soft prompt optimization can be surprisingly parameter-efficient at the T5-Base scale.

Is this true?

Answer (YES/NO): YES